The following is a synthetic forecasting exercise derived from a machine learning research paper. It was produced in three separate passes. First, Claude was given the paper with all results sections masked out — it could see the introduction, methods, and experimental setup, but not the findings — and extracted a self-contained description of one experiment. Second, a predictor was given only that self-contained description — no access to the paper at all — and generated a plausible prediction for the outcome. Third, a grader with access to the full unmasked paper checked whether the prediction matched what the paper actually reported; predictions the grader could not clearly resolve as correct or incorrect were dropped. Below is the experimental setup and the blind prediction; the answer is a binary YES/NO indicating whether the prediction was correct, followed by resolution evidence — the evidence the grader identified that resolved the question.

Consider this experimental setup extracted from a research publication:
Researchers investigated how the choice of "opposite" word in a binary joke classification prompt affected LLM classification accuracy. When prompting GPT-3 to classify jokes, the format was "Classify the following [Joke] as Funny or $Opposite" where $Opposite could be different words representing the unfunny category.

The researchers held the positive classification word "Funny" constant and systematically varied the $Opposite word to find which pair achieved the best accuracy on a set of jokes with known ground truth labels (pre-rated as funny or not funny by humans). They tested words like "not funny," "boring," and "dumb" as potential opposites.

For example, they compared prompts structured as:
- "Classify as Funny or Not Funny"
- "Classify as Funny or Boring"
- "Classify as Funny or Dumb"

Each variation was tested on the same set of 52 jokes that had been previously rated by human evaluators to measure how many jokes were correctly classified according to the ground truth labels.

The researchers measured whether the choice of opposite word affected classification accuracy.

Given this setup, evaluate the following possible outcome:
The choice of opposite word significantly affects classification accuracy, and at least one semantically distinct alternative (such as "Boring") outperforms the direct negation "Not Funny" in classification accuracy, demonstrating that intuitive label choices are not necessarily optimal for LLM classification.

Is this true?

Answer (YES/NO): YES